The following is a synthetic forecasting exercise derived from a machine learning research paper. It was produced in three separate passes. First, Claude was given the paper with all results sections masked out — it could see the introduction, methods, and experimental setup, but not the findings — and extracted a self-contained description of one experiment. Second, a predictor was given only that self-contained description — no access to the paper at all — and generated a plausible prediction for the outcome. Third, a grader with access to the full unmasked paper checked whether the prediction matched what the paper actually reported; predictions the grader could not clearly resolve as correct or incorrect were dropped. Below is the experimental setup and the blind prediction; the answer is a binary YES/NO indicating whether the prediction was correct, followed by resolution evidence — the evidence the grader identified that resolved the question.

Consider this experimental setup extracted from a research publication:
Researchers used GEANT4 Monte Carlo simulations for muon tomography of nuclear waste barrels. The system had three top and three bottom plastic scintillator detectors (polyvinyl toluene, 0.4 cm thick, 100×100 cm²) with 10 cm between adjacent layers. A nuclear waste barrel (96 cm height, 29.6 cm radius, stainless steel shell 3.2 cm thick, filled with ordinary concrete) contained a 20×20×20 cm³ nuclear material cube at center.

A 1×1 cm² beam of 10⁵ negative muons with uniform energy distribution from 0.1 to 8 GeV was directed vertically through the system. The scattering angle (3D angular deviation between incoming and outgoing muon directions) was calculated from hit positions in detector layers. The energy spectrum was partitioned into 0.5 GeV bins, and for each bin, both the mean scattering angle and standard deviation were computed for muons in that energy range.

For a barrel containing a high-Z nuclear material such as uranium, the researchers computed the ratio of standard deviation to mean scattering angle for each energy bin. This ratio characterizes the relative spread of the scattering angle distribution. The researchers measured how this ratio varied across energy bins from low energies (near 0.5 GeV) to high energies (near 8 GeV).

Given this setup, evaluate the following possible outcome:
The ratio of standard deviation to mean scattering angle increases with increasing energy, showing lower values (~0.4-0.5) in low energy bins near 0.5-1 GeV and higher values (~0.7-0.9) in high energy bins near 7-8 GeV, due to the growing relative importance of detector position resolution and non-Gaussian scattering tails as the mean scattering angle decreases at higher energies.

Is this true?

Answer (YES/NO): NO